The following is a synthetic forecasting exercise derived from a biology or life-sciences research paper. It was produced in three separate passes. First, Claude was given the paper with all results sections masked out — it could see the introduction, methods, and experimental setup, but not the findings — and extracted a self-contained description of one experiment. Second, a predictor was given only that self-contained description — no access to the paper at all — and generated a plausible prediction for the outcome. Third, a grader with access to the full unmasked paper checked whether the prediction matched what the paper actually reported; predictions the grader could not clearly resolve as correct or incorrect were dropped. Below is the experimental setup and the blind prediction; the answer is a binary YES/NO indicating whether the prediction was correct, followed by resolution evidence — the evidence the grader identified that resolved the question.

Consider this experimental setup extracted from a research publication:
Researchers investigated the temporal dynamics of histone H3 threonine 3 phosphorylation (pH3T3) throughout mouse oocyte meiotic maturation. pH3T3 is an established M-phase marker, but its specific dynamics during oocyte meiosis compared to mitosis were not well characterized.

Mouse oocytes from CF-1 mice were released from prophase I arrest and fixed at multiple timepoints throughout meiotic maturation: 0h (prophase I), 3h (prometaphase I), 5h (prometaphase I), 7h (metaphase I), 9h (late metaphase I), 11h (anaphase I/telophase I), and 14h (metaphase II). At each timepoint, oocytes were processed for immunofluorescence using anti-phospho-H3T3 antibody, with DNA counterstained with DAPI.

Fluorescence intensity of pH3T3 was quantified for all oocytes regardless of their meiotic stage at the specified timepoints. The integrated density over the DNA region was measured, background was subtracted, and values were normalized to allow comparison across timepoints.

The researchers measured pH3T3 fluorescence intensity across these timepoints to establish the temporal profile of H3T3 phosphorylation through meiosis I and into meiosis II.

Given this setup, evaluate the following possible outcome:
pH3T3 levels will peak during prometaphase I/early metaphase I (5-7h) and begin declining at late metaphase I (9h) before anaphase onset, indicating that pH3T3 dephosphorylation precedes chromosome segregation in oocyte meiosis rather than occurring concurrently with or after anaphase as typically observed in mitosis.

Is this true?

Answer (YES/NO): YES